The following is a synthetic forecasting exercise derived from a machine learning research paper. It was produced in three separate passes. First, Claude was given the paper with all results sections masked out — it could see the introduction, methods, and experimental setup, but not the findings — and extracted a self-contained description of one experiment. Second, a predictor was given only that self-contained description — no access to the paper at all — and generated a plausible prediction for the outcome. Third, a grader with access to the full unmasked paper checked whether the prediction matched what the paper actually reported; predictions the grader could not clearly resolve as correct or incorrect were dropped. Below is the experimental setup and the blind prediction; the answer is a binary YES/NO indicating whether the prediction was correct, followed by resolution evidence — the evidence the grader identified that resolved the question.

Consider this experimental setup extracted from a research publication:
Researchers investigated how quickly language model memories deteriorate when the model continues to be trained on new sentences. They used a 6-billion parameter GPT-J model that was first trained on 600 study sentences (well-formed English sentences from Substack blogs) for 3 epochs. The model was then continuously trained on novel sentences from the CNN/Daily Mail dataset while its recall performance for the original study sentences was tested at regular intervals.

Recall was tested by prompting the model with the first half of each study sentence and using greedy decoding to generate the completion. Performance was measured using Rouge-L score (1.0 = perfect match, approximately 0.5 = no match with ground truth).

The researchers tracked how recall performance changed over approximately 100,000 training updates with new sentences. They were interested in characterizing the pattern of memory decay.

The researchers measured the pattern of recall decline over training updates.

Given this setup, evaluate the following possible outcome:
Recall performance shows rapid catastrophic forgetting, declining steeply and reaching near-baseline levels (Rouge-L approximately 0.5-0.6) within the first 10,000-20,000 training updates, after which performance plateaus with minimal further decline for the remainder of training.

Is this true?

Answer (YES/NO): NO